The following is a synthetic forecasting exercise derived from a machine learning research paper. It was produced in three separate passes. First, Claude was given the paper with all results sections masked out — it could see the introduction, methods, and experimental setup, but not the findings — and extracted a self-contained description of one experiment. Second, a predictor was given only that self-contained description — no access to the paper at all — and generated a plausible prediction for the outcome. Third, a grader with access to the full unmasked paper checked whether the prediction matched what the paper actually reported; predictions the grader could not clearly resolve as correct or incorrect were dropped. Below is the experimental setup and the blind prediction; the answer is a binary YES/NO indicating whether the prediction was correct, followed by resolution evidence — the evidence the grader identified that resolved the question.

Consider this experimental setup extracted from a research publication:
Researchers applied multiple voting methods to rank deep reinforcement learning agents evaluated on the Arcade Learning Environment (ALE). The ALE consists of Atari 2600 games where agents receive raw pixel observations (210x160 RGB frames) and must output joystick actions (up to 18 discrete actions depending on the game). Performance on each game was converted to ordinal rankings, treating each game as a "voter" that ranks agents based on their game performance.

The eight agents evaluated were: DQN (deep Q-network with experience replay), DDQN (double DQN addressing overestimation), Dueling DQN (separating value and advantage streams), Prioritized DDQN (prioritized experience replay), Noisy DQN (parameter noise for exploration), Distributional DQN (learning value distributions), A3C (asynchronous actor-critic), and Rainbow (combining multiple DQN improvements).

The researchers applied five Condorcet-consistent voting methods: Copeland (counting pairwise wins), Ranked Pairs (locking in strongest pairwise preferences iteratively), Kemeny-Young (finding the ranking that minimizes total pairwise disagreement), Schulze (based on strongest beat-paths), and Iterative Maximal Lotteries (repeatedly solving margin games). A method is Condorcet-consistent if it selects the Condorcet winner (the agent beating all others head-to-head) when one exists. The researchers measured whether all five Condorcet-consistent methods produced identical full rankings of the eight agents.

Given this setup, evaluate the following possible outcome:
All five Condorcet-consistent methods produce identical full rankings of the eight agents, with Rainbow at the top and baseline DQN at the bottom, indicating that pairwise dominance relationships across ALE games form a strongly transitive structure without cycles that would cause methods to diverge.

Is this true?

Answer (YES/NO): NO